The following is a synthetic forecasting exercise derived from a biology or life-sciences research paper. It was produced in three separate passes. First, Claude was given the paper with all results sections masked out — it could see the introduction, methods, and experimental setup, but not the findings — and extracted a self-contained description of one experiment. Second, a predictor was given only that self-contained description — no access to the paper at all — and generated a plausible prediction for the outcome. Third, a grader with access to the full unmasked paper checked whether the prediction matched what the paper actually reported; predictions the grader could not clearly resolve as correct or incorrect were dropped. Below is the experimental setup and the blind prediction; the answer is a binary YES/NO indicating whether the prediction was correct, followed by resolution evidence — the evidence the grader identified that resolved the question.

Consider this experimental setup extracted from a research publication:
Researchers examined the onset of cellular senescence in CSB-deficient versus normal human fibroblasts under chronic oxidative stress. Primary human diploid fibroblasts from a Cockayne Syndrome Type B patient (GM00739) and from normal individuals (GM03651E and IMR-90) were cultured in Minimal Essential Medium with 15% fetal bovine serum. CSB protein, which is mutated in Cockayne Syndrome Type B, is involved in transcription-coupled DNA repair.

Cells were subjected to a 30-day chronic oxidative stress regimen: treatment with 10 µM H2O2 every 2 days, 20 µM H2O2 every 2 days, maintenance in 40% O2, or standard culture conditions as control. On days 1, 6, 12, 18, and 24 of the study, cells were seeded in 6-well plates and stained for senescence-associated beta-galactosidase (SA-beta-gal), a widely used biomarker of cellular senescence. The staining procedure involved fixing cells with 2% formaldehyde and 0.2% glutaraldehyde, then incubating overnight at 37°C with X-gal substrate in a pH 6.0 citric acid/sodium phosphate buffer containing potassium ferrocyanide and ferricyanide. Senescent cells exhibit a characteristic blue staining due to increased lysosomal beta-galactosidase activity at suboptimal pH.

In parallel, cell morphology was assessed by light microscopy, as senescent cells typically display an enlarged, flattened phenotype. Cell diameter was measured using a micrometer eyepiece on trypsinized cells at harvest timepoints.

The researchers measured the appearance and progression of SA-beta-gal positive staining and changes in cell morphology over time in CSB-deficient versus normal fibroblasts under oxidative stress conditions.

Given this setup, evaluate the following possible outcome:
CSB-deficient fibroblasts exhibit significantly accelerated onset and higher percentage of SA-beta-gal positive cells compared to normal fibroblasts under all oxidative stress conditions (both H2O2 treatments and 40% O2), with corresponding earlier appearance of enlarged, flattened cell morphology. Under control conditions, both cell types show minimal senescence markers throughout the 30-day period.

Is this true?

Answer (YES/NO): NO